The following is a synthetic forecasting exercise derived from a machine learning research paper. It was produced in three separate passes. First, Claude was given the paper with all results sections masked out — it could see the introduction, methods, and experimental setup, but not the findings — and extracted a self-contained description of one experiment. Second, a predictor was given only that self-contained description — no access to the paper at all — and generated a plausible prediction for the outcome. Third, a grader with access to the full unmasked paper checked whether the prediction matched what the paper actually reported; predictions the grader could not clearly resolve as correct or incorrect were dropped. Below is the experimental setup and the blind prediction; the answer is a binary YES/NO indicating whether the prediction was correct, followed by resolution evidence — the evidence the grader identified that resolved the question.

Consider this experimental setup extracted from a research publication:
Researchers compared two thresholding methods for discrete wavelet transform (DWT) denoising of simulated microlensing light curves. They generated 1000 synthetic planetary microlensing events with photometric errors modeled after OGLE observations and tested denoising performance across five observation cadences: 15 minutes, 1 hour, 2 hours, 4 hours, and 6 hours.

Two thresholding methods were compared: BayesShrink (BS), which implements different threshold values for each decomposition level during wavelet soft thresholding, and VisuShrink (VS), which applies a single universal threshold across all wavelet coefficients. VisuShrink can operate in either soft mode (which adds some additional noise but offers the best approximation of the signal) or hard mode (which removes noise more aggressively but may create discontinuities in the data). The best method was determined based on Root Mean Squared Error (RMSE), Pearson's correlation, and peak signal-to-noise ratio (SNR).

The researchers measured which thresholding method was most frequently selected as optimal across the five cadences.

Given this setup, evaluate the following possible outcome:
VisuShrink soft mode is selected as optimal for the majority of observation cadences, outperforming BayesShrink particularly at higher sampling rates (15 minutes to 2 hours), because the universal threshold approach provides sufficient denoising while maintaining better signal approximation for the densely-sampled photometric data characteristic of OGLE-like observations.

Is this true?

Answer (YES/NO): NO